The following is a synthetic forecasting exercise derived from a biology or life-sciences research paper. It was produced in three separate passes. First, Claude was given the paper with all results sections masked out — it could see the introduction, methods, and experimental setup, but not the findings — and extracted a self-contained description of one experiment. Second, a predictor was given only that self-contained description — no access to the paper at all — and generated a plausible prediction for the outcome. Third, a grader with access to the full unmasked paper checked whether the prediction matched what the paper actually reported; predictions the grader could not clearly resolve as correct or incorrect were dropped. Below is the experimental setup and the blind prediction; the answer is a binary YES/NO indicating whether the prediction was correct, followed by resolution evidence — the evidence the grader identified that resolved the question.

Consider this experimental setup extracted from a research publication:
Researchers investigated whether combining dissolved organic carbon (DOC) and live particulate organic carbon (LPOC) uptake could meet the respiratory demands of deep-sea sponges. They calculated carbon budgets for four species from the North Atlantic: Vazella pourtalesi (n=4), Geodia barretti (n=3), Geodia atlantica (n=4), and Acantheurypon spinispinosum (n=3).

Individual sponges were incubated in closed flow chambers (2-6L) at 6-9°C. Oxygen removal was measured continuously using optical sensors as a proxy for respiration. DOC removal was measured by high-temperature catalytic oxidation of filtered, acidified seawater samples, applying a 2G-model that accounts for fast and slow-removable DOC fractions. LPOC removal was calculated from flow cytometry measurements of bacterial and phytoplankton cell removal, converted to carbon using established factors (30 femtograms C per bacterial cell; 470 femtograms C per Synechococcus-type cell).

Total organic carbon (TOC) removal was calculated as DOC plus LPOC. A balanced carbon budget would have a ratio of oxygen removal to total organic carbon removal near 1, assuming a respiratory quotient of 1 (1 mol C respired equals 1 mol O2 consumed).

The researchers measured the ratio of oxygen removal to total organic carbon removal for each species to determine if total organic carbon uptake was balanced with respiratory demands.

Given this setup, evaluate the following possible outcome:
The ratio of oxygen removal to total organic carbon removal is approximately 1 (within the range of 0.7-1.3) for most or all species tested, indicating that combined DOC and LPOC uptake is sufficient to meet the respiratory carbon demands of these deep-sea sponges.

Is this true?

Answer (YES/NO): NO